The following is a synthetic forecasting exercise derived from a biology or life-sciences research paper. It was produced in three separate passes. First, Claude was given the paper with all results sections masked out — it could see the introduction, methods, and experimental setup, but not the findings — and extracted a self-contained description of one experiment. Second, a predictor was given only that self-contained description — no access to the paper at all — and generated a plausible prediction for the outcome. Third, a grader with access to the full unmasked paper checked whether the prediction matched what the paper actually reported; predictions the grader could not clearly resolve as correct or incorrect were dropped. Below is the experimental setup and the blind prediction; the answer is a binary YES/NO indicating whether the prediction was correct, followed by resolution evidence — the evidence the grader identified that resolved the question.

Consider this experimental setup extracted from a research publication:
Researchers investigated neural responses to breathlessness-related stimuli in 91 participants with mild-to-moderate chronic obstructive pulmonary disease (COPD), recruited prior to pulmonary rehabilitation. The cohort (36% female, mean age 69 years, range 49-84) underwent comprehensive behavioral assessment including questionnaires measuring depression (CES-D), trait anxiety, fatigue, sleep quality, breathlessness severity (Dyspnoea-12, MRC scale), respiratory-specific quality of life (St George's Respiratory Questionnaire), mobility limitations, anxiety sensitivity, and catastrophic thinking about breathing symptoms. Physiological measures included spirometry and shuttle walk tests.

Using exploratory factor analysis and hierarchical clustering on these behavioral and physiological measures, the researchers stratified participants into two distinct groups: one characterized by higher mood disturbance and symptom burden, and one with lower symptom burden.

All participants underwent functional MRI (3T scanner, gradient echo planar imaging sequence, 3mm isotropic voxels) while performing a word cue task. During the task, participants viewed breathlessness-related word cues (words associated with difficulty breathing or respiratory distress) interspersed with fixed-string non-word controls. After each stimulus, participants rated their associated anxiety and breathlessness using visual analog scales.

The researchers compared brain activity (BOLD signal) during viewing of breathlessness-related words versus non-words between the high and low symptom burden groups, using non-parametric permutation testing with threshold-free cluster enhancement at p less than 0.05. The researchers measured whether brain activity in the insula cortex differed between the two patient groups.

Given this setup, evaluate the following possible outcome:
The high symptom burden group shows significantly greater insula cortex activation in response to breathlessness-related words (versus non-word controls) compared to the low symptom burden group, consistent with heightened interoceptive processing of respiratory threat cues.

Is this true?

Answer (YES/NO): NO